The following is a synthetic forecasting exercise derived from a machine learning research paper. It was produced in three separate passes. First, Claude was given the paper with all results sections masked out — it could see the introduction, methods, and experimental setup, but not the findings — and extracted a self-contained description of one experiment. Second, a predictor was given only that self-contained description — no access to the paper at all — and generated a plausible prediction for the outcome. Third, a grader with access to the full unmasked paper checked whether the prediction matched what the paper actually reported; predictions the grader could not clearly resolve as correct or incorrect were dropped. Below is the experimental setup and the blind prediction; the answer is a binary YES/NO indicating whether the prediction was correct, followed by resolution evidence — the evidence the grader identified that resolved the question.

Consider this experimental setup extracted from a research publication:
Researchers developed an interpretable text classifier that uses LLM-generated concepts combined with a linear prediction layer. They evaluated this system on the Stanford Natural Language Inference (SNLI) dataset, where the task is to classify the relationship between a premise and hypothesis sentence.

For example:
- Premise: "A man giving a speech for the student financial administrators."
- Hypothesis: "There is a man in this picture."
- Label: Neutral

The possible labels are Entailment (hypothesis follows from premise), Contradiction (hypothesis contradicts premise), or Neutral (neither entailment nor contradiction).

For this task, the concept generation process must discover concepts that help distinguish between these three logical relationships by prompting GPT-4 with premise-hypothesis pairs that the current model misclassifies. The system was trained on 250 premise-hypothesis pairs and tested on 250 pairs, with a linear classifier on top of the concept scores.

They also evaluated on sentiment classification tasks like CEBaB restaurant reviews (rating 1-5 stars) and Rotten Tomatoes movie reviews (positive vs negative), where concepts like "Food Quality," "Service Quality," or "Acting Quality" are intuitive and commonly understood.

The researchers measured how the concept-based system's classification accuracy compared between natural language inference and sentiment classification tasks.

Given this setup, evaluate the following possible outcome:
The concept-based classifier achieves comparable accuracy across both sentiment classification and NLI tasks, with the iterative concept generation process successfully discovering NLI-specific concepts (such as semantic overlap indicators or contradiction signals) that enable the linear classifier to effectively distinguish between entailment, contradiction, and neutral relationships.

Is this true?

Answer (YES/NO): NO